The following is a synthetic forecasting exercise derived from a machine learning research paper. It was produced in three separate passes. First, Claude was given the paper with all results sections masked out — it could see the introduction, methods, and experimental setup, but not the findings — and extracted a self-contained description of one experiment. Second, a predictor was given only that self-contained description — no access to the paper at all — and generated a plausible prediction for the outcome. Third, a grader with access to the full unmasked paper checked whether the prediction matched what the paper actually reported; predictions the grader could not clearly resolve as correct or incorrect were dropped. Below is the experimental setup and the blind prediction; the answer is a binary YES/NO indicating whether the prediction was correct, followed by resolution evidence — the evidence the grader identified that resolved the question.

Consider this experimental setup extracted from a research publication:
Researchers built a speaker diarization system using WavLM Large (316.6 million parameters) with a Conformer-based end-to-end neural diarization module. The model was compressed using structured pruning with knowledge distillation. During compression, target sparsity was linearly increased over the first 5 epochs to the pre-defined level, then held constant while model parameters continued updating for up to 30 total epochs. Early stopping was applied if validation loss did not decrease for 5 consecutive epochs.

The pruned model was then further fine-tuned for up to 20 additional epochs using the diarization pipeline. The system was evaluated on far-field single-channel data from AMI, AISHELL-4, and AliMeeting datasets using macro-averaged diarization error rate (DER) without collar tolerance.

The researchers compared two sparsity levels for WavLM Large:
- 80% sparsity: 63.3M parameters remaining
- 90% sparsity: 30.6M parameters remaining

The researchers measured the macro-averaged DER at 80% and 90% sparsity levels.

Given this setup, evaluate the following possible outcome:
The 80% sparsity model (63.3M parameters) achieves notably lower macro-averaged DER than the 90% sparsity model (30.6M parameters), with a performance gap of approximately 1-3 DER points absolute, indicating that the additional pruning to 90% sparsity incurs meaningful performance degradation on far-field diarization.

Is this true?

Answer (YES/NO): NO